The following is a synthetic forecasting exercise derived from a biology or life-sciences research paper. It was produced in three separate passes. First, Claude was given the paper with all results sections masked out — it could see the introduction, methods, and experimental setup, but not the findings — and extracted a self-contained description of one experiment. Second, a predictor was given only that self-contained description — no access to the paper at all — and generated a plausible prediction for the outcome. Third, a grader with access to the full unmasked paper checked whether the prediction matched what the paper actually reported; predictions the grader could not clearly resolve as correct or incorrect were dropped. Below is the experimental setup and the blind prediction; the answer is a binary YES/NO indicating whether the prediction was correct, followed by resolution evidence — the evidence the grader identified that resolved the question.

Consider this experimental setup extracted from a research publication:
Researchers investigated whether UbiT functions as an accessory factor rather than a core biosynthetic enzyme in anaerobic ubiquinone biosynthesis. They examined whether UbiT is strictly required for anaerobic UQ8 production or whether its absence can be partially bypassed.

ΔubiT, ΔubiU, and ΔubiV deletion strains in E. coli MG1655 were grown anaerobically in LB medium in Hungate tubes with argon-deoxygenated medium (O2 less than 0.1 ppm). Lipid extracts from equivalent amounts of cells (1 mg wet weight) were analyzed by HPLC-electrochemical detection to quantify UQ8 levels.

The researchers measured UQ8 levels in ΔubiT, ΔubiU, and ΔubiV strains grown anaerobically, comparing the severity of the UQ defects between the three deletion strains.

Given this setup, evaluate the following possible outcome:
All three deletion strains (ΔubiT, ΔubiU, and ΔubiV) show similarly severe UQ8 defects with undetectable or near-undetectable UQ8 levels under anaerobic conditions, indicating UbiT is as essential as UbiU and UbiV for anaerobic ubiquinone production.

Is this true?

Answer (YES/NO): YES